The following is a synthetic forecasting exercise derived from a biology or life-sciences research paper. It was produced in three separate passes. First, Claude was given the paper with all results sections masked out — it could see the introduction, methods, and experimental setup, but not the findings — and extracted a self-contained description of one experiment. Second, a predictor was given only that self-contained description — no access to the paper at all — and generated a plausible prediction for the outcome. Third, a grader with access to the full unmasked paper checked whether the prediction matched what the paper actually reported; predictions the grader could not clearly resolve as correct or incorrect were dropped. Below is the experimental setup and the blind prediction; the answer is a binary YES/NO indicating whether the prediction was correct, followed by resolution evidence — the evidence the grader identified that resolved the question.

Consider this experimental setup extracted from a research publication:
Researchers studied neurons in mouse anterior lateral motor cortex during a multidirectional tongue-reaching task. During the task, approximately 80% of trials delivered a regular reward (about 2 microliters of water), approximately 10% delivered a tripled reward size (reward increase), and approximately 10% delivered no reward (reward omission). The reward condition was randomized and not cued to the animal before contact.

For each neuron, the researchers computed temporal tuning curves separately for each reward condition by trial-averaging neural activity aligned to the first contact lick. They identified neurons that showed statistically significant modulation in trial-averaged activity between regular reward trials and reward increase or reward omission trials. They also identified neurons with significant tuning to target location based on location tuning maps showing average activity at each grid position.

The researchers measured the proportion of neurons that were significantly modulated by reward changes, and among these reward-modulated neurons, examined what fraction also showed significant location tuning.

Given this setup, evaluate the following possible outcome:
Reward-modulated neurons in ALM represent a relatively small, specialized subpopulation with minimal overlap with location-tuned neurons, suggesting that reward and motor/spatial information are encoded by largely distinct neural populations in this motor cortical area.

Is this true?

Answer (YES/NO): NO